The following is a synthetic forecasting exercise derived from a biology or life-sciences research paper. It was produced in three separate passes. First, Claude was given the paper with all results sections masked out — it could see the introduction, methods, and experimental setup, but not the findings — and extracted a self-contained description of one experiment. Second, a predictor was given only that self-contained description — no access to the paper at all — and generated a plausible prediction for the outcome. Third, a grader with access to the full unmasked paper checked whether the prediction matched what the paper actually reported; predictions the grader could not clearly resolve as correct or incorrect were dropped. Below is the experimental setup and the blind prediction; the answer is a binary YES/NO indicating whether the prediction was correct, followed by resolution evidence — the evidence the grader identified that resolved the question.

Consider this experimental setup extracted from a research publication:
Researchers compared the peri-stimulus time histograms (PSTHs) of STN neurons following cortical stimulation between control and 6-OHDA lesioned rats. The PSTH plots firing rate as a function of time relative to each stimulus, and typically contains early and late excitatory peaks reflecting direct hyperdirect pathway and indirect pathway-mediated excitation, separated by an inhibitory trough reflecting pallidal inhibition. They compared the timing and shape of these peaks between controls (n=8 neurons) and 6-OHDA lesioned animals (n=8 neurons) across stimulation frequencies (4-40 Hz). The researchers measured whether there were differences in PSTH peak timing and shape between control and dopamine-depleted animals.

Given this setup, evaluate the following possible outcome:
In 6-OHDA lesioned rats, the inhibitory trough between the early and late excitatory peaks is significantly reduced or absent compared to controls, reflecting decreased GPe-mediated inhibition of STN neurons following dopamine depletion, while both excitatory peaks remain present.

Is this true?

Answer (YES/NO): YES